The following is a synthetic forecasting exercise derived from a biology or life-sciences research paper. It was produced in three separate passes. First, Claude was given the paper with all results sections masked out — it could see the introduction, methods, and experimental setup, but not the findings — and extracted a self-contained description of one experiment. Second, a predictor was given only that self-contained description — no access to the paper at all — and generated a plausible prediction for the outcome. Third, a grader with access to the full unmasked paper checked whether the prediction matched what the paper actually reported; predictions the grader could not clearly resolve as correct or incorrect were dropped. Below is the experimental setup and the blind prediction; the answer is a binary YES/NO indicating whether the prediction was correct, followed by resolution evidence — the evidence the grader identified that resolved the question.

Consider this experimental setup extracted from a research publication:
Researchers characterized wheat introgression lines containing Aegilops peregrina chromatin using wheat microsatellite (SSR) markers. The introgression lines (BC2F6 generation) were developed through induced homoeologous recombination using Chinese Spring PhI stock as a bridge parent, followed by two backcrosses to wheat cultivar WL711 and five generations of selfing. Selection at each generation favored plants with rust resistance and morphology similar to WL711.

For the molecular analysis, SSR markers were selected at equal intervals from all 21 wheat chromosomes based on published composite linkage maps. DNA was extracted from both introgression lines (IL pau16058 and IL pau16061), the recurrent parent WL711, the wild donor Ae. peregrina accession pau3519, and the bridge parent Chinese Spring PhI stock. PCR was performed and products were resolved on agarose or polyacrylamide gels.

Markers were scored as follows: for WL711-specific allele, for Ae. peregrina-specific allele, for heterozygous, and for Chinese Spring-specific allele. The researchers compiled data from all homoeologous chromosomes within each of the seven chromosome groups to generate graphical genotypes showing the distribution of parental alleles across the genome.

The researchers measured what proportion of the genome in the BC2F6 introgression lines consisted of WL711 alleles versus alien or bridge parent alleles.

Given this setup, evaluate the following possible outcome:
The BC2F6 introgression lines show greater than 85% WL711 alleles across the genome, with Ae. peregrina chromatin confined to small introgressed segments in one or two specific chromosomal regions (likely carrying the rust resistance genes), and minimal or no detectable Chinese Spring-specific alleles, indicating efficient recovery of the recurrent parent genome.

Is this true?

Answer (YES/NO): NO